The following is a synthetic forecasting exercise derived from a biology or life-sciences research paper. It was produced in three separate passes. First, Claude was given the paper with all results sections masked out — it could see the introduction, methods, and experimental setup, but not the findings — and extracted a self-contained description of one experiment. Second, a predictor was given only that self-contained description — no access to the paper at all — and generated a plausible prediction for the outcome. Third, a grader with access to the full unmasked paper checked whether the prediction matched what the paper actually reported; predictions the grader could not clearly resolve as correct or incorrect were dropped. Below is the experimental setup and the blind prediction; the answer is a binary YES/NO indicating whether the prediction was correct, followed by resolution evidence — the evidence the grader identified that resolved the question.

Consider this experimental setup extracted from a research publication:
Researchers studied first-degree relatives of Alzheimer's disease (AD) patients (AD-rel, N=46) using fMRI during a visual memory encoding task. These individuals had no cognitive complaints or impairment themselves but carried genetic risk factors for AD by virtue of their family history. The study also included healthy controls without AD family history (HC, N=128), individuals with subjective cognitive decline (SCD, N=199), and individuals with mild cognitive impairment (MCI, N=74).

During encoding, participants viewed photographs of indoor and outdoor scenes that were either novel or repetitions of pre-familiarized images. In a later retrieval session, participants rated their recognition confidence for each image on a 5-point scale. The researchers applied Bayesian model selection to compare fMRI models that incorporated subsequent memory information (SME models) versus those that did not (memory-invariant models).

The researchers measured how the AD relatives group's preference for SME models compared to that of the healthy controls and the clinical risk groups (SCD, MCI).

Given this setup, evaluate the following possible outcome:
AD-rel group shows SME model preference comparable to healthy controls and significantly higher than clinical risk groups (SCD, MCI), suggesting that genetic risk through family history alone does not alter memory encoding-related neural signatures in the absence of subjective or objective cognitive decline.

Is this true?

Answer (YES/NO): NO